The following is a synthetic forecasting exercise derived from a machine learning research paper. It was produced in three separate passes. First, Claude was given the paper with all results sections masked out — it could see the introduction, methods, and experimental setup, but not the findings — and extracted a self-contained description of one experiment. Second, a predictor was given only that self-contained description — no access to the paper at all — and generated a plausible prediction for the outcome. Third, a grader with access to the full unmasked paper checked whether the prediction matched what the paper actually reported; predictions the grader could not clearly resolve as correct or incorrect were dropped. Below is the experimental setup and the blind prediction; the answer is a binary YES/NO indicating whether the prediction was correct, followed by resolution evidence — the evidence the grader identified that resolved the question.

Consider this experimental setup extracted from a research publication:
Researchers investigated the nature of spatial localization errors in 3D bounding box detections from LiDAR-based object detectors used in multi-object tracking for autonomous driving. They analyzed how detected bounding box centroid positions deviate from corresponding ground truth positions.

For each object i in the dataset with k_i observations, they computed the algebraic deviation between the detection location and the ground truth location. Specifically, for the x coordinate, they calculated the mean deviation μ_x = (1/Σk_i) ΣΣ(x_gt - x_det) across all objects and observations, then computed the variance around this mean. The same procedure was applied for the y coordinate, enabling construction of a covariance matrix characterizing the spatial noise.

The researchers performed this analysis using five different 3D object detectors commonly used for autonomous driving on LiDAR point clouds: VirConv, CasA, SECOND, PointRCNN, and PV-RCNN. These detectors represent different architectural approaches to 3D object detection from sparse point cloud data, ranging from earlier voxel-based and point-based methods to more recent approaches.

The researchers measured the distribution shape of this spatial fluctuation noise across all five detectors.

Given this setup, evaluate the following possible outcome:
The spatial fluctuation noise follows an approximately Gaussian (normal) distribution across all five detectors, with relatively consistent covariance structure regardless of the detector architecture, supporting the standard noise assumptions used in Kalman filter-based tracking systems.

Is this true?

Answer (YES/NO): NO